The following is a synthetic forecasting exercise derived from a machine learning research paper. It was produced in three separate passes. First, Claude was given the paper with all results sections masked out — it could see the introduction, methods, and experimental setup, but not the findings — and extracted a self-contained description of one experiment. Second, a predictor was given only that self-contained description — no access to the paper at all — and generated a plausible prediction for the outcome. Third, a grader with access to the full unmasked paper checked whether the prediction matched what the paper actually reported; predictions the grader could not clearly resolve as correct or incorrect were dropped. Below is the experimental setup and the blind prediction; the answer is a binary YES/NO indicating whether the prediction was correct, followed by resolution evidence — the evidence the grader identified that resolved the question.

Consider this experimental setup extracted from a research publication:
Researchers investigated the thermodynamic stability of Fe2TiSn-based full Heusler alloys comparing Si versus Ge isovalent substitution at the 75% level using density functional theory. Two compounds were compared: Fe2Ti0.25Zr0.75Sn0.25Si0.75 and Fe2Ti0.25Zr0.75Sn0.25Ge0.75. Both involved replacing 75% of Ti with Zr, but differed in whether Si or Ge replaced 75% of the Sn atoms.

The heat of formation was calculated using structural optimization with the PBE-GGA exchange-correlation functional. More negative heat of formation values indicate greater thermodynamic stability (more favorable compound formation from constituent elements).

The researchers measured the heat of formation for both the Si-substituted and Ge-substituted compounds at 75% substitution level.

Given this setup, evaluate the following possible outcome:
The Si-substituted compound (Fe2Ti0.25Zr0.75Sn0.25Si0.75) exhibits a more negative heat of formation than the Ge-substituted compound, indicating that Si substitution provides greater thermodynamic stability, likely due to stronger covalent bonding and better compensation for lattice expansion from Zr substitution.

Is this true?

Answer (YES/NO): YES